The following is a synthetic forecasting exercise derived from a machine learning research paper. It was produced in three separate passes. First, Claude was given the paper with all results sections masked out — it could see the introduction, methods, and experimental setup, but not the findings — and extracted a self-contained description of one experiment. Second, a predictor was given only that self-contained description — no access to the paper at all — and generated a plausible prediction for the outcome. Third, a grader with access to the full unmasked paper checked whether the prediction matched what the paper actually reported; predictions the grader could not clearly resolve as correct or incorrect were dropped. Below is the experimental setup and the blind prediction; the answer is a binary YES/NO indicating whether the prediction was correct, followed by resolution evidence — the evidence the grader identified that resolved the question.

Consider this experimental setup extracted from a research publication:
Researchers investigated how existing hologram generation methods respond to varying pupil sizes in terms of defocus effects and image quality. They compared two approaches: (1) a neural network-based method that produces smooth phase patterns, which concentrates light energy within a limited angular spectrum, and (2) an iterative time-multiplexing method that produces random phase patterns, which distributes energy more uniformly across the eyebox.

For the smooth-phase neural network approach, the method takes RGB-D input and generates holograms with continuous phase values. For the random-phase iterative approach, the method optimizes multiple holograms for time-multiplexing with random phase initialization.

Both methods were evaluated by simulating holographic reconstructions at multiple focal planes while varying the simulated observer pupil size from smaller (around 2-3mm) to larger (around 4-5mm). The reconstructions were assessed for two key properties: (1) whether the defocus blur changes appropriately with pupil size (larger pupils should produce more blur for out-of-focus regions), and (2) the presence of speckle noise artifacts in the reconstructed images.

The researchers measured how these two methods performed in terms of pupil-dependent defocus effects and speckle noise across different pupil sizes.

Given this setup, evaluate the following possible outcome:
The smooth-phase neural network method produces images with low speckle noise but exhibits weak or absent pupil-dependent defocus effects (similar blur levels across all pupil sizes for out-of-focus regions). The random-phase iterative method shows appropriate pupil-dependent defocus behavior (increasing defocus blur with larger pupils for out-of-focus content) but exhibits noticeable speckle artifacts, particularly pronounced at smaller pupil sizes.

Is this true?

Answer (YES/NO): YES